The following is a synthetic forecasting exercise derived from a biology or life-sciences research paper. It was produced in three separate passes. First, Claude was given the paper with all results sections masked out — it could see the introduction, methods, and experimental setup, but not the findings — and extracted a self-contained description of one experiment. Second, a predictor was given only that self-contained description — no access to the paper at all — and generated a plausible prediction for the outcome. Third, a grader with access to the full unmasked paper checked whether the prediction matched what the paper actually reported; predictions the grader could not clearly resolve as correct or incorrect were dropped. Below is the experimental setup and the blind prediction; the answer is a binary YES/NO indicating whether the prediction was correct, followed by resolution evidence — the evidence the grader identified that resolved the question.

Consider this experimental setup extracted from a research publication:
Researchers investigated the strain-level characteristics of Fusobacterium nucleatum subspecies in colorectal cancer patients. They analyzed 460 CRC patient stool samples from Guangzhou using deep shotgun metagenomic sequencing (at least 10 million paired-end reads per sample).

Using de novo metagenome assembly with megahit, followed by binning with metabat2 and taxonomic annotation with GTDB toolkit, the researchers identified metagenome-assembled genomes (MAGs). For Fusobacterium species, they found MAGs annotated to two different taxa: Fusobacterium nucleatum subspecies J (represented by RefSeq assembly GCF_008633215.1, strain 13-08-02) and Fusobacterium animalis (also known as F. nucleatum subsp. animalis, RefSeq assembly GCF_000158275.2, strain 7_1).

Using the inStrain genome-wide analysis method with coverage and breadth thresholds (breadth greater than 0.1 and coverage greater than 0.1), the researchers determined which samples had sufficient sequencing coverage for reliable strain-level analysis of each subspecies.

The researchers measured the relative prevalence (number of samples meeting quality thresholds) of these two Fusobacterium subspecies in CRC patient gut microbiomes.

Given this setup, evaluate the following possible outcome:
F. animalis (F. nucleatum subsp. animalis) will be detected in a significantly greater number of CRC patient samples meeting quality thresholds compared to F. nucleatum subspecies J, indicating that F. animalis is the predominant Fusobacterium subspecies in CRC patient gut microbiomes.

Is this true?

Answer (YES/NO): YES